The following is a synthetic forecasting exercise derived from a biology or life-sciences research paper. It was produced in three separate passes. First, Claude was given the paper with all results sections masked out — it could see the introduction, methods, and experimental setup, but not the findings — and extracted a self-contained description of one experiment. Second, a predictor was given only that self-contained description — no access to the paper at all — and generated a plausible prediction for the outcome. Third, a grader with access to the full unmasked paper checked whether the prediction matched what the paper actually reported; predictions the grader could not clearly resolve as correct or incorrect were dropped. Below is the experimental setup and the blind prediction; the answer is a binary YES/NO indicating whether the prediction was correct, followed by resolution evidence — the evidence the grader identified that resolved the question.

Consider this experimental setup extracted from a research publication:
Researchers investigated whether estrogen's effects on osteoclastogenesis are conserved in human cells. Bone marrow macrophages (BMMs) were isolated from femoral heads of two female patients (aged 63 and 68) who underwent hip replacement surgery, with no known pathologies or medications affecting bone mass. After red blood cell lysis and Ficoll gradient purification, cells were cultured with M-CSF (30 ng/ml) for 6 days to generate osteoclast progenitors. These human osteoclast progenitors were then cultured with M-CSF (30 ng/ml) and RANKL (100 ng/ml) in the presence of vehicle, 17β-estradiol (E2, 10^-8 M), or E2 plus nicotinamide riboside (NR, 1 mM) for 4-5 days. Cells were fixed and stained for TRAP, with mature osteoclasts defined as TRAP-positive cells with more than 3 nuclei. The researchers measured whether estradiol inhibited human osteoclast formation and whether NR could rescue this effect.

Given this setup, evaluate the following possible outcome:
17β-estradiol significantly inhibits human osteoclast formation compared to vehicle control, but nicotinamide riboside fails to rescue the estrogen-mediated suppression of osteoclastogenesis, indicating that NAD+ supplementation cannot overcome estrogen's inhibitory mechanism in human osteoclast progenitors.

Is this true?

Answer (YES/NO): NO